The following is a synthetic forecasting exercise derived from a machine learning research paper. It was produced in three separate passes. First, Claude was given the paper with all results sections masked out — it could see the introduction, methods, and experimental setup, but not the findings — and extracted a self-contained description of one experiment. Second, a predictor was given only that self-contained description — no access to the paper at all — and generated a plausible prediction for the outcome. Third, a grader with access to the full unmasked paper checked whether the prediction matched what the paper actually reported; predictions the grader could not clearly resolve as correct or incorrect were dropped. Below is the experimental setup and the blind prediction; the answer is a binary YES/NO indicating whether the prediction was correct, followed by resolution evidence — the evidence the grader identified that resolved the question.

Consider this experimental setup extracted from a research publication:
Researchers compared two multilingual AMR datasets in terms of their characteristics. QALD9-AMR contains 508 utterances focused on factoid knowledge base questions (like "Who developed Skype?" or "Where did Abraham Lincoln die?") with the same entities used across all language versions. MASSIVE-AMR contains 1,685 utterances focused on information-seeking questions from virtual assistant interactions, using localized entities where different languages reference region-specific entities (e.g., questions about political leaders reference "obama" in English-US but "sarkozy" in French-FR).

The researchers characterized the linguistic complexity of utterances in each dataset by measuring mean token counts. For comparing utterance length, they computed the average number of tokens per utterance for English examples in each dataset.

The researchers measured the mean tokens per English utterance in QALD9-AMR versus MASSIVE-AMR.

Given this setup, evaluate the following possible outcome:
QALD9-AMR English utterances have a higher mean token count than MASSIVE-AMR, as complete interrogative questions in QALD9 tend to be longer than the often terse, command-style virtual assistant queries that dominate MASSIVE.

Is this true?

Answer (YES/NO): NO